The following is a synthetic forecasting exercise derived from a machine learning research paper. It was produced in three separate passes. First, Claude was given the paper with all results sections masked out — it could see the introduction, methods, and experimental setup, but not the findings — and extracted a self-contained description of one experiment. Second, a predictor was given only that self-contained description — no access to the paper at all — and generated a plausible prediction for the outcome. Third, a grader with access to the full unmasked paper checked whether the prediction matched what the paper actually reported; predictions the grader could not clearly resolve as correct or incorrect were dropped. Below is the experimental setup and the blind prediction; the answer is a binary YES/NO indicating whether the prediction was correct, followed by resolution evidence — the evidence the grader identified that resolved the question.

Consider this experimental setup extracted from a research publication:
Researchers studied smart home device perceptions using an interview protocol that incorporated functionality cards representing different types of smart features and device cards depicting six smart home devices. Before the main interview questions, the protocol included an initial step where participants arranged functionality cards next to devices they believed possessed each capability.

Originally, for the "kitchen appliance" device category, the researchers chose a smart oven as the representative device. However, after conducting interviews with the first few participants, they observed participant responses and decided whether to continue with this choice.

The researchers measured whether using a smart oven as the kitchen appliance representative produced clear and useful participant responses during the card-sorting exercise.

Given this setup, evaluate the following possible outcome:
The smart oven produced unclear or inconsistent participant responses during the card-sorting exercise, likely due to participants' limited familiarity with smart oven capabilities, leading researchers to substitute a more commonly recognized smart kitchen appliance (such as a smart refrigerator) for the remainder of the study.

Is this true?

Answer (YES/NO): YES